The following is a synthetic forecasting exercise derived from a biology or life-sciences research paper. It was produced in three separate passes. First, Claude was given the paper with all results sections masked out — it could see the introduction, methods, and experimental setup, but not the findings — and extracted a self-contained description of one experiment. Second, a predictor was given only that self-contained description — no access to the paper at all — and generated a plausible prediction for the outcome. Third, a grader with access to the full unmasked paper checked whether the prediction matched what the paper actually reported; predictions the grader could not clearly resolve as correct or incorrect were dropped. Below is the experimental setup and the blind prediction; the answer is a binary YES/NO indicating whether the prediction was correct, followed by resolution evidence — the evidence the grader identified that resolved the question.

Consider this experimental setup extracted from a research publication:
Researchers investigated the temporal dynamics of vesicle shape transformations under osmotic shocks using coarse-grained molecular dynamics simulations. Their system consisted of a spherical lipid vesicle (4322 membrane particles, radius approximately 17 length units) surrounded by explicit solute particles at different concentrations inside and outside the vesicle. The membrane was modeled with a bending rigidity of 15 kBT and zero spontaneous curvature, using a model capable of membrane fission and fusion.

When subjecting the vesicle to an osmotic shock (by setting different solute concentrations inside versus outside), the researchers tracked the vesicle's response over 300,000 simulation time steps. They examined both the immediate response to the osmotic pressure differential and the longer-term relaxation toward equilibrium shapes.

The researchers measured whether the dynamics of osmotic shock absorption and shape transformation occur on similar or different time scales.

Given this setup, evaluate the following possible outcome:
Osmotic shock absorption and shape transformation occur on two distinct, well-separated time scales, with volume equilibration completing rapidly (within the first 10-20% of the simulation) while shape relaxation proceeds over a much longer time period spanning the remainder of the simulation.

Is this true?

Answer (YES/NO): YES